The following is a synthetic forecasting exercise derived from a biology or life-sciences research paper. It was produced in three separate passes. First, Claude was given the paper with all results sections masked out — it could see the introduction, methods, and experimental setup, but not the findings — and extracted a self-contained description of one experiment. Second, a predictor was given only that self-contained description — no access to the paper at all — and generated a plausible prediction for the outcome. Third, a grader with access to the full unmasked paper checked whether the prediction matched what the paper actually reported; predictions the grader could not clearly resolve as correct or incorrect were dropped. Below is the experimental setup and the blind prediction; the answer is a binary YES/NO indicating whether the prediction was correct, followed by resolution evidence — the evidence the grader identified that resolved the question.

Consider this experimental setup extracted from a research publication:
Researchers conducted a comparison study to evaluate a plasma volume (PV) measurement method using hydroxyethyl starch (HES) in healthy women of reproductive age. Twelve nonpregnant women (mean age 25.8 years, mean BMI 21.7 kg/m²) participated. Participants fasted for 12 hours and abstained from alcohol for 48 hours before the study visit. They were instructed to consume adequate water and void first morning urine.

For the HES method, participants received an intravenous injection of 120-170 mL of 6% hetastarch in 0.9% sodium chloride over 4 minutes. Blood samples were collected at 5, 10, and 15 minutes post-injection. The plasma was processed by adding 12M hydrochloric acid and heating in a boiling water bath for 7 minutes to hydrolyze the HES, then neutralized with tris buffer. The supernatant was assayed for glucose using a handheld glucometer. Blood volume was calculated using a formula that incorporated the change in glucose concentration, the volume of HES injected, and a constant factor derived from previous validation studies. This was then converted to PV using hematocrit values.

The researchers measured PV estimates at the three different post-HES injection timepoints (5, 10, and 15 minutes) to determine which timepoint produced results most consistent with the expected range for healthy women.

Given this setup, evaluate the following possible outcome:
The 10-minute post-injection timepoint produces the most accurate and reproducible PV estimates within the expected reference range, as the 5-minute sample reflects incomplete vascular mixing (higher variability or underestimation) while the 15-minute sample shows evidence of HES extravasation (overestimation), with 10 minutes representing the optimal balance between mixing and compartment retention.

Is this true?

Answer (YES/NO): NO